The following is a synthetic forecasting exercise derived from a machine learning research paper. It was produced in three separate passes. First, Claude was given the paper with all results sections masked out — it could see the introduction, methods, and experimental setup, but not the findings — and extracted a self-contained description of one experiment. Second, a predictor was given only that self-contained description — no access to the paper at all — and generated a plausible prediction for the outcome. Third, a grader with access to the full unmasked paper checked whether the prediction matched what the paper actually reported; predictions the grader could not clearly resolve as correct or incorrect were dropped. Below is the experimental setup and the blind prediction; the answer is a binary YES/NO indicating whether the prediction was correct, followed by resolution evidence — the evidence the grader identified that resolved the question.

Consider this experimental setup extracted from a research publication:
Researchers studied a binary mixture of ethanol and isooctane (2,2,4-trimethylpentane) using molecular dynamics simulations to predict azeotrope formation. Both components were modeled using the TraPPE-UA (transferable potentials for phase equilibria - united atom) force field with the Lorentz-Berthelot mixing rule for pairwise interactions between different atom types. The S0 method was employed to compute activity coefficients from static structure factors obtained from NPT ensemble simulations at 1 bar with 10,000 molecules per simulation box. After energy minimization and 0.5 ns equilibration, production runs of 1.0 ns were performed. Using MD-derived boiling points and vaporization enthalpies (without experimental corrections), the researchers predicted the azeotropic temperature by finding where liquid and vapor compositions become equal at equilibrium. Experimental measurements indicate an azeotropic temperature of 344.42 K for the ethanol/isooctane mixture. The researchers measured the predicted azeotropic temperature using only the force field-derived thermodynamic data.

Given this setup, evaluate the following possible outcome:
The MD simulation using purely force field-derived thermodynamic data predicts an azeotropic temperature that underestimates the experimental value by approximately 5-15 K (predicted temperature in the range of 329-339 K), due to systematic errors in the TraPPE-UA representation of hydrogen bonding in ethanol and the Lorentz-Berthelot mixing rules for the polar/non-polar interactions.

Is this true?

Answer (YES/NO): YES